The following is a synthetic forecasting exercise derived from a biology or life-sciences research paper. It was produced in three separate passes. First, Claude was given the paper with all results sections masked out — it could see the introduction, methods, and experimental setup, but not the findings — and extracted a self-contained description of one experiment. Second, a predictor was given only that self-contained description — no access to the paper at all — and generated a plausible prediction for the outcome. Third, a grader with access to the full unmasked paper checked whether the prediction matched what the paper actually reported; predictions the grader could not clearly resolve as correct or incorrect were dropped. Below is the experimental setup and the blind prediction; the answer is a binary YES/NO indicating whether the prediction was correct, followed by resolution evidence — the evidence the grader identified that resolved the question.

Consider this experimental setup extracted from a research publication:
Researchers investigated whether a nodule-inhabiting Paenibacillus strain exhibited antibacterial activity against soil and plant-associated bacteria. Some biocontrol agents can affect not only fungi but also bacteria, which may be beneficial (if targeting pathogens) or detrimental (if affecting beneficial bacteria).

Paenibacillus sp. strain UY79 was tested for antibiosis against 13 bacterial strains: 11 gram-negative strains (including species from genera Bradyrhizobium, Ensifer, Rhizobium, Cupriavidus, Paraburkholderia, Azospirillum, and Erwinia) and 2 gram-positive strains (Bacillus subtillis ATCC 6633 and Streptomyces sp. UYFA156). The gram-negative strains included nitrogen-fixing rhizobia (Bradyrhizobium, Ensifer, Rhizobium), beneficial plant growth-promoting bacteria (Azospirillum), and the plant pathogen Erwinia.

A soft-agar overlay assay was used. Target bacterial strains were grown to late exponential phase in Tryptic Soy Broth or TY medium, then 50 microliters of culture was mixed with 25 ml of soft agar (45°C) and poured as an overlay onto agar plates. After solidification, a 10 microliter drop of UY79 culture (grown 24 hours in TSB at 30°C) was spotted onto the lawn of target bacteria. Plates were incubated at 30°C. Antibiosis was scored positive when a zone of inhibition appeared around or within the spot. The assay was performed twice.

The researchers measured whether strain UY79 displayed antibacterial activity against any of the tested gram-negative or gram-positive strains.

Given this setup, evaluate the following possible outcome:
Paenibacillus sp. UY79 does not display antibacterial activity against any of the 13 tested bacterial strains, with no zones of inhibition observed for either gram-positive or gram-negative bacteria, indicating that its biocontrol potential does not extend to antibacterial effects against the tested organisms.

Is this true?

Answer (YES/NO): NO